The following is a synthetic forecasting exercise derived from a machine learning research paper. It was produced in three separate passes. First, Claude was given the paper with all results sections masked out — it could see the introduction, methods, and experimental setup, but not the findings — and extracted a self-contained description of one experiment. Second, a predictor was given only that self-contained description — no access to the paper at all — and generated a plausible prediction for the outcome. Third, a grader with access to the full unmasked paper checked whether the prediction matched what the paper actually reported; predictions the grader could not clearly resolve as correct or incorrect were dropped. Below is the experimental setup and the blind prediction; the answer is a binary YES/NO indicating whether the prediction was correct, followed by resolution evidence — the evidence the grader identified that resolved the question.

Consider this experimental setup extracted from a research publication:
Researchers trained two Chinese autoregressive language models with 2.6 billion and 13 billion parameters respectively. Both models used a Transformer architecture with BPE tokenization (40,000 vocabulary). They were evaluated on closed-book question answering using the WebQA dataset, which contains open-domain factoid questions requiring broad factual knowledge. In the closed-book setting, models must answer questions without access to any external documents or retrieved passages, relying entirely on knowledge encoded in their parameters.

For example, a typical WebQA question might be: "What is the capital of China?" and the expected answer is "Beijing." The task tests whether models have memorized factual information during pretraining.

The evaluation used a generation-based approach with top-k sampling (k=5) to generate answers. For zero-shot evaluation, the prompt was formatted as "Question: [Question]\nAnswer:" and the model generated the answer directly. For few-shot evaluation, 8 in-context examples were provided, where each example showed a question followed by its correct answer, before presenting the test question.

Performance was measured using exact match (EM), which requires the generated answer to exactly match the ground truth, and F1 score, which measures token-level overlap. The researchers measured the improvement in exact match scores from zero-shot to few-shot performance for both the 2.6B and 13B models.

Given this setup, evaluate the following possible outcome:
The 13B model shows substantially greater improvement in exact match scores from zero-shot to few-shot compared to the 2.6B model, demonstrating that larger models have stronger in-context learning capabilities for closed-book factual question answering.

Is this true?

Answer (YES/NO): YES